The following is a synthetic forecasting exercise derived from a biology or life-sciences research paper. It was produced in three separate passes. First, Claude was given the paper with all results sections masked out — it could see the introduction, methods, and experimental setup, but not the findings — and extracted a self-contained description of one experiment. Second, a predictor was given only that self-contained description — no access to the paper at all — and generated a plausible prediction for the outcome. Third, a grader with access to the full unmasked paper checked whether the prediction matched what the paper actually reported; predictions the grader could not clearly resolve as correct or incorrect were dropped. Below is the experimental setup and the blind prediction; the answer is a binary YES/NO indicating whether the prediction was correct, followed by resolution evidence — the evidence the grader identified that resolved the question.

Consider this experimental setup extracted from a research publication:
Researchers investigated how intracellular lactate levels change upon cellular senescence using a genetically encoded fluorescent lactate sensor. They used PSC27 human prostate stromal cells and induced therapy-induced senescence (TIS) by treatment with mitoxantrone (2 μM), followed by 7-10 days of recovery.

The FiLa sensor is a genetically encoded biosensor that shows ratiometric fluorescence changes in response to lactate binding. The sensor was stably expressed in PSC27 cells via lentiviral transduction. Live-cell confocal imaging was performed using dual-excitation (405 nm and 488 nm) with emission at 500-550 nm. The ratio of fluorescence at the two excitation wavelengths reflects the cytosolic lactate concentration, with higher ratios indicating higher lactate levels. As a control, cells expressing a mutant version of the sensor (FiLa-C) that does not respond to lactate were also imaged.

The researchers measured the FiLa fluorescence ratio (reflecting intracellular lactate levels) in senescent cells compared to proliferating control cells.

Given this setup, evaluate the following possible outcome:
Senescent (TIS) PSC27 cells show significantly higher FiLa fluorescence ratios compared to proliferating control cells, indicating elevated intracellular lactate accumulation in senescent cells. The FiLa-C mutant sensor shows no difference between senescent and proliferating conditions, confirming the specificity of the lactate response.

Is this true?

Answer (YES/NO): YES